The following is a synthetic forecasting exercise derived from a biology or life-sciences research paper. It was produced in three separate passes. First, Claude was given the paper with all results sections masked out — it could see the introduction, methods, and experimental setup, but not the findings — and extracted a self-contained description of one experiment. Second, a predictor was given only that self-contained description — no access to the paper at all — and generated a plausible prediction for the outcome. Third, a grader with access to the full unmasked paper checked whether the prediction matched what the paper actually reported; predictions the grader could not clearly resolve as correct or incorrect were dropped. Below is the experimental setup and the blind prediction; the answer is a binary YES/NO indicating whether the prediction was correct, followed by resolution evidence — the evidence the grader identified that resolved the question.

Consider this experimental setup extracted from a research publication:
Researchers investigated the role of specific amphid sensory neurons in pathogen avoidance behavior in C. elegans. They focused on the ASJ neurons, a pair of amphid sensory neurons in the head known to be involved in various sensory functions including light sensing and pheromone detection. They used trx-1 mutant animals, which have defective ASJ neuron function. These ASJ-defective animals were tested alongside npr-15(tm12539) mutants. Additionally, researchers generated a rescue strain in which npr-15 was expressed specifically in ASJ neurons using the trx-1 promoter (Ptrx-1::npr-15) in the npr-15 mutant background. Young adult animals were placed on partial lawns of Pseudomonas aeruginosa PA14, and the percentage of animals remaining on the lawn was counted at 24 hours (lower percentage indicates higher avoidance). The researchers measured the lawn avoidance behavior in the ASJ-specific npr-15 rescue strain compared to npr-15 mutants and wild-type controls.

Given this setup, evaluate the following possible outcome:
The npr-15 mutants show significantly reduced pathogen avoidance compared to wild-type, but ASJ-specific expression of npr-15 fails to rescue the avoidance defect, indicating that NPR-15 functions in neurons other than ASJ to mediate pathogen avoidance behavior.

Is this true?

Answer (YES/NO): NO